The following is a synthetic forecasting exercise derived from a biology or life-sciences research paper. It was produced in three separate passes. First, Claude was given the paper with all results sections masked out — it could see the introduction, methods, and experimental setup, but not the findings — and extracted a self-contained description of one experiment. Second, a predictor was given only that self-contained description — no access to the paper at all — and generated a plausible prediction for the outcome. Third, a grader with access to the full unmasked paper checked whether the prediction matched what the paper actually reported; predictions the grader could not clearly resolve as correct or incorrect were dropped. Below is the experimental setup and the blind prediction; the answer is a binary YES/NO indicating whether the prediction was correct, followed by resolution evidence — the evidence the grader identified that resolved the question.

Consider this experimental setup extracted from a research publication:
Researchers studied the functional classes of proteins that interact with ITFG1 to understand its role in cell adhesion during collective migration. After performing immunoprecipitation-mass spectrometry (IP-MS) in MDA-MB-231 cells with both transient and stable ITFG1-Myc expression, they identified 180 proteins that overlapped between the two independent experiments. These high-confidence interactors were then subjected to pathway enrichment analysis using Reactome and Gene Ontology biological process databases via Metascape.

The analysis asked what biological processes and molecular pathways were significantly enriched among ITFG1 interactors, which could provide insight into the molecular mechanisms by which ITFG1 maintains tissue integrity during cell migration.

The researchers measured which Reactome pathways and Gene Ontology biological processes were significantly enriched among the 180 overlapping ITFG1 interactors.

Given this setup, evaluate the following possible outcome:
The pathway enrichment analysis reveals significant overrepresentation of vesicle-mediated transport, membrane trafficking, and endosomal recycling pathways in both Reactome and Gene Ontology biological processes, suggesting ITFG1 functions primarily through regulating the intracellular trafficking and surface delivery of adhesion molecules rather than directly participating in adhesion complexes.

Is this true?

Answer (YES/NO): NO